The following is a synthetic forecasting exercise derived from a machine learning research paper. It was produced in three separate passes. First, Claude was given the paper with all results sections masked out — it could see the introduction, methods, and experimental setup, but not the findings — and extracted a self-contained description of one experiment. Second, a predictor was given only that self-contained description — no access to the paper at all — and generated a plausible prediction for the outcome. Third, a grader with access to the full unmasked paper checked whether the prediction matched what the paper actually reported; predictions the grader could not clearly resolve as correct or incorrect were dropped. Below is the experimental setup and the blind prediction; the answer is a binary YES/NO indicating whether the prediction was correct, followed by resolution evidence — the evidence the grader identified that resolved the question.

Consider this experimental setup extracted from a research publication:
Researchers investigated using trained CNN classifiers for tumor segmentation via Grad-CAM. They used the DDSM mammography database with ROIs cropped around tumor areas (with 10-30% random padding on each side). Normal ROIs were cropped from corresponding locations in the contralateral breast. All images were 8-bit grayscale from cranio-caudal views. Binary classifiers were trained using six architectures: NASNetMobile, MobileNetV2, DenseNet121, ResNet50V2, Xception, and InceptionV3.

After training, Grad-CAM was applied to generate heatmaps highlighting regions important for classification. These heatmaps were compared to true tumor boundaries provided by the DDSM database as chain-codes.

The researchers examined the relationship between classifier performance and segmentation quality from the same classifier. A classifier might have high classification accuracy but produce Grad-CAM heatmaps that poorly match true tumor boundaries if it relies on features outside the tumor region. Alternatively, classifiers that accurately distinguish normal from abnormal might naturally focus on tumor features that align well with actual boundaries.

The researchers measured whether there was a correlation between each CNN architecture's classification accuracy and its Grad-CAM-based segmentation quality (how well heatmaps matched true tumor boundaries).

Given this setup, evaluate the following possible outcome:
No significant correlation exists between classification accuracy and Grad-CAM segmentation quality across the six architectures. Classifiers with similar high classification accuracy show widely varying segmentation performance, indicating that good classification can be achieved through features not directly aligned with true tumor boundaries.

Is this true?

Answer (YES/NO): YES